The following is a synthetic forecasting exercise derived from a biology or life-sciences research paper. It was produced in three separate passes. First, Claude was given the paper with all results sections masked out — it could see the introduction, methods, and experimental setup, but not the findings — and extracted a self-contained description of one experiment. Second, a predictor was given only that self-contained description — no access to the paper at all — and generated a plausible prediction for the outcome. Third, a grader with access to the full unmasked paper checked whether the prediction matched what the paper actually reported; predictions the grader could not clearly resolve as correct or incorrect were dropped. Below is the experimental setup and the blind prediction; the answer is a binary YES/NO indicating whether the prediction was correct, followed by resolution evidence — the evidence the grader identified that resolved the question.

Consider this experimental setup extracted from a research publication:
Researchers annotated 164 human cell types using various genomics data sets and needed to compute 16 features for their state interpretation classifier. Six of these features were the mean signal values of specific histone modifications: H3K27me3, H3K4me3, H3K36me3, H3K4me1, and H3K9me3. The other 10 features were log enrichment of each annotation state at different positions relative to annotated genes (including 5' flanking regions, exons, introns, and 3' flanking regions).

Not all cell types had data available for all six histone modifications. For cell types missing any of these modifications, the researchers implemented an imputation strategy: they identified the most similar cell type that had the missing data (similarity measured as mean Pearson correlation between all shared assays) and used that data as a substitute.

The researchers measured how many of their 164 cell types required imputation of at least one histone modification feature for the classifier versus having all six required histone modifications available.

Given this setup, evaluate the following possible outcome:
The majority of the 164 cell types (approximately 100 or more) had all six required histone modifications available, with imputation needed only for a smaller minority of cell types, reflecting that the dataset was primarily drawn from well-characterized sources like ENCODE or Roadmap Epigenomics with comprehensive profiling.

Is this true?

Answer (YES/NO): NO